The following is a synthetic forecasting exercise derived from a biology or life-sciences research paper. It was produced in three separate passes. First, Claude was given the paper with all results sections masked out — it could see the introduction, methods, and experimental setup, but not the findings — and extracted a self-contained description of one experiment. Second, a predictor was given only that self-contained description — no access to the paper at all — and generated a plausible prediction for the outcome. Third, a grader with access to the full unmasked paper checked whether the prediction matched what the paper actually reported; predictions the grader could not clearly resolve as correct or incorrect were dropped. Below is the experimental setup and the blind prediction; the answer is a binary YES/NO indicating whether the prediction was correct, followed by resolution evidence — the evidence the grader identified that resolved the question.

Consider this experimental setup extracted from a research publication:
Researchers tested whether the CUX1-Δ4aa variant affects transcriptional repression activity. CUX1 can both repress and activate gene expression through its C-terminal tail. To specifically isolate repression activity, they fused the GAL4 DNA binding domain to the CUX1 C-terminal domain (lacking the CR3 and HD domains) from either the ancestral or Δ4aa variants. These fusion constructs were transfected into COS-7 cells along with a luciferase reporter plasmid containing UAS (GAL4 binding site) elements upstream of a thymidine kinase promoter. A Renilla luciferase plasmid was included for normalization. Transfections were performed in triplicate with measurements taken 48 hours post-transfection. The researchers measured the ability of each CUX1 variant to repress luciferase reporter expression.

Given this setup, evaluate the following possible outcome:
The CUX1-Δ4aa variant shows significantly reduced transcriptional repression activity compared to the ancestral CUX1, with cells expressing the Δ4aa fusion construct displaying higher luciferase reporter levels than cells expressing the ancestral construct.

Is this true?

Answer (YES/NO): NO